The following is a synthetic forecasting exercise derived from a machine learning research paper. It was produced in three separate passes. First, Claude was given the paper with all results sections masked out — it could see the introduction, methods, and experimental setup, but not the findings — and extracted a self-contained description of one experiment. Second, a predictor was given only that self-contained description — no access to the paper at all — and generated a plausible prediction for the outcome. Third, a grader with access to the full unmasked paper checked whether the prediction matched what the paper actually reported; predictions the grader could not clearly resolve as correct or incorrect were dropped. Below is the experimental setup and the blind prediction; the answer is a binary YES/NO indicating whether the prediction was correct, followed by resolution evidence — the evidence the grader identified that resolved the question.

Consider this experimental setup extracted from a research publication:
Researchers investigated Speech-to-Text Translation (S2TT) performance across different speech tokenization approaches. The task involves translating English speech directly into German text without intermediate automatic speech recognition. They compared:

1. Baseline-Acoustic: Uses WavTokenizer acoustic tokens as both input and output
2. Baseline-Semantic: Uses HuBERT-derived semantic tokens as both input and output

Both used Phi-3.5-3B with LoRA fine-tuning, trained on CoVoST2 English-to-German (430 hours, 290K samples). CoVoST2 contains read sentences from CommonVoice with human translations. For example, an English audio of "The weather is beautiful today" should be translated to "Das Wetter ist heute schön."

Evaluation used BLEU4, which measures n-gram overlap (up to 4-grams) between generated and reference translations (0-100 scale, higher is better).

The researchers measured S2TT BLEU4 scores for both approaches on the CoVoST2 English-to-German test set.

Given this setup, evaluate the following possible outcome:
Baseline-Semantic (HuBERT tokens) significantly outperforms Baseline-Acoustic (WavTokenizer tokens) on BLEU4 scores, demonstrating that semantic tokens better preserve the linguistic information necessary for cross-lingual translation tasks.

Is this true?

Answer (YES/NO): YES